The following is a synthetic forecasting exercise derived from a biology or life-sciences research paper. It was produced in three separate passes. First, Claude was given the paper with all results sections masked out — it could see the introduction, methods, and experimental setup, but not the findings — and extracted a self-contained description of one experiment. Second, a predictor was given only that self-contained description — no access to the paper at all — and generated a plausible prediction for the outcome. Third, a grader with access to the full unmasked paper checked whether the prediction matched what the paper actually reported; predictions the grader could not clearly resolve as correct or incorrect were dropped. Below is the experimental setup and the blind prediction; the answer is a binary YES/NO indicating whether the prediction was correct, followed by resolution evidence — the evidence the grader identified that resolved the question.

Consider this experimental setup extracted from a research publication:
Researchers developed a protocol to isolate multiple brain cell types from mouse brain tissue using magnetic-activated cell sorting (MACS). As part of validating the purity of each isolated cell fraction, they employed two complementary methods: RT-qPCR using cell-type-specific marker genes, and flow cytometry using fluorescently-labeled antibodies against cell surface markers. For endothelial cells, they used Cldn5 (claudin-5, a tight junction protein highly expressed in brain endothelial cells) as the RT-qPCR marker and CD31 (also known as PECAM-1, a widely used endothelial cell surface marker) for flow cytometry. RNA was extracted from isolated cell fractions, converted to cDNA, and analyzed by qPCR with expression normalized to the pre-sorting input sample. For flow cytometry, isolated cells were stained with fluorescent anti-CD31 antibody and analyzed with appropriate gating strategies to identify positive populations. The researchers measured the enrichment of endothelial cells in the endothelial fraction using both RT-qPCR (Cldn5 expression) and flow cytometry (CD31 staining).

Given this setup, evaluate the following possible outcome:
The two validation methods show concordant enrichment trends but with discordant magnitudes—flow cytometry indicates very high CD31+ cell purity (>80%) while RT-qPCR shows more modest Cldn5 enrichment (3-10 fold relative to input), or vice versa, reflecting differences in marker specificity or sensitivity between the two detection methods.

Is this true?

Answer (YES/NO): YES